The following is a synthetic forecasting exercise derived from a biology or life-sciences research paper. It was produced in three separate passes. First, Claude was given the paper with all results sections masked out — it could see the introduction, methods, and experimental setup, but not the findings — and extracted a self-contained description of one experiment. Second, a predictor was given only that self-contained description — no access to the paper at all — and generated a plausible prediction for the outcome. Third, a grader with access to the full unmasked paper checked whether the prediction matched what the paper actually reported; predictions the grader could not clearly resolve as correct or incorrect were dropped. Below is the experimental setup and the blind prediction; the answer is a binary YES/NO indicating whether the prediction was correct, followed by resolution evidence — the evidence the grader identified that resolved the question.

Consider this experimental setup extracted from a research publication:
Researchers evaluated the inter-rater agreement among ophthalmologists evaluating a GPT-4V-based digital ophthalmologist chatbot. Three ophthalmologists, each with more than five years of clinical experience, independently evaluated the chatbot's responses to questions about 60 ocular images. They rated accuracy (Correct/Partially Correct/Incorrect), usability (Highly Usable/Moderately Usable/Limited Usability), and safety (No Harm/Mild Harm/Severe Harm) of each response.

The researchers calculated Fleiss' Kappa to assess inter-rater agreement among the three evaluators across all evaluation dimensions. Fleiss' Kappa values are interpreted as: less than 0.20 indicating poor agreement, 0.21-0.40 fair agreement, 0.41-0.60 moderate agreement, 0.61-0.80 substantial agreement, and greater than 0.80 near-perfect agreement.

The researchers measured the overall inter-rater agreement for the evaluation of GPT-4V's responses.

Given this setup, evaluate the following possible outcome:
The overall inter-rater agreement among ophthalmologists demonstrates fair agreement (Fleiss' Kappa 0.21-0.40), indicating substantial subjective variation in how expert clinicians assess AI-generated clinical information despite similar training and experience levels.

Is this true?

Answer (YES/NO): NO